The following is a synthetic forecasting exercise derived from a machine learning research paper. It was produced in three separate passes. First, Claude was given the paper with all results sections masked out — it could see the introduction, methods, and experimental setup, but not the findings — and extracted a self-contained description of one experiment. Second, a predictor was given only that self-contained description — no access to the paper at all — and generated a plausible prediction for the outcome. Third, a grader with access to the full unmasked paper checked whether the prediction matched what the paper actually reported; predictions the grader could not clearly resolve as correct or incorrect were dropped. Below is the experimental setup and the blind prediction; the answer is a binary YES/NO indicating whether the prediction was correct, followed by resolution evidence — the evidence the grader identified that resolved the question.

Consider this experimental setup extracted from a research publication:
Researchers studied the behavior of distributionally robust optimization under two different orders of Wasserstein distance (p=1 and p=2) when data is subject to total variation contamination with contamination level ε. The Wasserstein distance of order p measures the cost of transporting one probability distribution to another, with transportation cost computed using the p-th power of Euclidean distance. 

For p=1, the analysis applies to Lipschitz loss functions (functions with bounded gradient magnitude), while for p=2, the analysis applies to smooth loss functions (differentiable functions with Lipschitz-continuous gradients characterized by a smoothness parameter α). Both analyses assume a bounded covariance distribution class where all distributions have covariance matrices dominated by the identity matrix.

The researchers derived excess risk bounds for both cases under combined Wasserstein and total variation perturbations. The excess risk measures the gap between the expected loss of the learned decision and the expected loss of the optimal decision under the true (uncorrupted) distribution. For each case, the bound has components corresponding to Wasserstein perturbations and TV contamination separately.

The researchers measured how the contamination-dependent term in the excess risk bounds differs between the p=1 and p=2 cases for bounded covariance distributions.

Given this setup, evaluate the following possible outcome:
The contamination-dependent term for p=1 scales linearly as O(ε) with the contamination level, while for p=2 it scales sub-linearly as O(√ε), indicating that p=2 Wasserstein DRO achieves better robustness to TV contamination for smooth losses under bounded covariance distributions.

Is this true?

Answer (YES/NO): NO